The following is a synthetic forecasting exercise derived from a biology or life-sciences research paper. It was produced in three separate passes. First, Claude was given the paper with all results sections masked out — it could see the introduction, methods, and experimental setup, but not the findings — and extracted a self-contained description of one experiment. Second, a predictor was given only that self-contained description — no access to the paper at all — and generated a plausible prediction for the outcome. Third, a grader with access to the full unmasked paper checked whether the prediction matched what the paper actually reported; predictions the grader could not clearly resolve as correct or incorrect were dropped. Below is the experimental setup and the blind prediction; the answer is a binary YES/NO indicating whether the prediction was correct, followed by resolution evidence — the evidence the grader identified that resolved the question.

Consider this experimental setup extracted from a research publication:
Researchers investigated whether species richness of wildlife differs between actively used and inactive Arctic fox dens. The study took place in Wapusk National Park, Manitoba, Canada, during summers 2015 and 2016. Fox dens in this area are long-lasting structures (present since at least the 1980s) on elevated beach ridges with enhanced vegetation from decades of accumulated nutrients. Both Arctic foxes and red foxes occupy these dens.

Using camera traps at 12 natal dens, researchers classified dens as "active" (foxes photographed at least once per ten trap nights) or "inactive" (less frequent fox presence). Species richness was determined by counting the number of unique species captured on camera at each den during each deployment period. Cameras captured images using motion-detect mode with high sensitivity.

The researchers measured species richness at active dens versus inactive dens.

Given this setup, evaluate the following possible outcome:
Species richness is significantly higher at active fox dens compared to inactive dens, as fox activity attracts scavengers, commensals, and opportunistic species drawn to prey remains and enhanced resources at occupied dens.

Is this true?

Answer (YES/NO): YES